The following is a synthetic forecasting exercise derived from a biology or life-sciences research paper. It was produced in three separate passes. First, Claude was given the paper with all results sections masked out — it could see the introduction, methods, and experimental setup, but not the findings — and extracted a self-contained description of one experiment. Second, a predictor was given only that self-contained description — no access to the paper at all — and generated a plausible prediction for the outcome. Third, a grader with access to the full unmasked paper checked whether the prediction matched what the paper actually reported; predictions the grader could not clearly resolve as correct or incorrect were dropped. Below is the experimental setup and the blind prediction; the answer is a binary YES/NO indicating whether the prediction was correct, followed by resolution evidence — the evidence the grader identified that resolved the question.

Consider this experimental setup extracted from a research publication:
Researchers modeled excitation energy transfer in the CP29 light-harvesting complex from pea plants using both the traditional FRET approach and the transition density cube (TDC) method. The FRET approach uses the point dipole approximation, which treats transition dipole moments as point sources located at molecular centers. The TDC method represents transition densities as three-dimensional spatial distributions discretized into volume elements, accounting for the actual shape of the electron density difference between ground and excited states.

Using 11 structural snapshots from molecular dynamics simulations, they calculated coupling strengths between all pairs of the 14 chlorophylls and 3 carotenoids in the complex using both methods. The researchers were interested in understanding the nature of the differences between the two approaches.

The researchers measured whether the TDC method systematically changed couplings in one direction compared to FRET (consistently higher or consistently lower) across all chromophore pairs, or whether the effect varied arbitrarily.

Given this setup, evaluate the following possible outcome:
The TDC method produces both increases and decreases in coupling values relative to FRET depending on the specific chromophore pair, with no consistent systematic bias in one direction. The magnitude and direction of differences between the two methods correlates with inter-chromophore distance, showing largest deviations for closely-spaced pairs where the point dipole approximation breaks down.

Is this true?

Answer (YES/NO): NO